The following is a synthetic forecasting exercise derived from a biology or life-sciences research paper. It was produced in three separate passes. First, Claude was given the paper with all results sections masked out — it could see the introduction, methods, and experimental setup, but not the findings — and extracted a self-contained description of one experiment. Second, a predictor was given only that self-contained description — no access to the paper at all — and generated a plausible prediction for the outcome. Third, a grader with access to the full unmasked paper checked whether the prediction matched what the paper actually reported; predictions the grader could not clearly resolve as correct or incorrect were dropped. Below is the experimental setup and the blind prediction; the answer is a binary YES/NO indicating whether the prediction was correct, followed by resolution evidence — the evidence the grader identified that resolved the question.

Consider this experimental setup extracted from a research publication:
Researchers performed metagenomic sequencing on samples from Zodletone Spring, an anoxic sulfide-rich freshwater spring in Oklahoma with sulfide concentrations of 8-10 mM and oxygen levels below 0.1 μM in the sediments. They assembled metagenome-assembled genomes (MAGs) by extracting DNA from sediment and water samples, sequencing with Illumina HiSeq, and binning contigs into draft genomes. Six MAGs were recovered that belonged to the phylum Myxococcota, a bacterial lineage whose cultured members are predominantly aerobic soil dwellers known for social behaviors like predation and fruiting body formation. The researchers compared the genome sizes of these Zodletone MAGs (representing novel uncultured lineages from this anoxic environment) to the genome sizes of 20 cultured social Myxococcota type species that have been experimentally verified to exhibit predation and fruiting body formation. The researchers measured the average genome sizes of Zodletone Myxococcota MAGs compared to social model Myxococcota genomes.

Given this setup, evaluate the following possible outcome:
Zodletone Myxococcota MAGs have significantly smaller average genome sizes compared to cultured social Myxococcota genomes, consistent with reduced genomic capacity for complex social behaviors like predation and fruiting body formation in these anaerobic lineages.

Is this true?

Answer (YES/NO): YES